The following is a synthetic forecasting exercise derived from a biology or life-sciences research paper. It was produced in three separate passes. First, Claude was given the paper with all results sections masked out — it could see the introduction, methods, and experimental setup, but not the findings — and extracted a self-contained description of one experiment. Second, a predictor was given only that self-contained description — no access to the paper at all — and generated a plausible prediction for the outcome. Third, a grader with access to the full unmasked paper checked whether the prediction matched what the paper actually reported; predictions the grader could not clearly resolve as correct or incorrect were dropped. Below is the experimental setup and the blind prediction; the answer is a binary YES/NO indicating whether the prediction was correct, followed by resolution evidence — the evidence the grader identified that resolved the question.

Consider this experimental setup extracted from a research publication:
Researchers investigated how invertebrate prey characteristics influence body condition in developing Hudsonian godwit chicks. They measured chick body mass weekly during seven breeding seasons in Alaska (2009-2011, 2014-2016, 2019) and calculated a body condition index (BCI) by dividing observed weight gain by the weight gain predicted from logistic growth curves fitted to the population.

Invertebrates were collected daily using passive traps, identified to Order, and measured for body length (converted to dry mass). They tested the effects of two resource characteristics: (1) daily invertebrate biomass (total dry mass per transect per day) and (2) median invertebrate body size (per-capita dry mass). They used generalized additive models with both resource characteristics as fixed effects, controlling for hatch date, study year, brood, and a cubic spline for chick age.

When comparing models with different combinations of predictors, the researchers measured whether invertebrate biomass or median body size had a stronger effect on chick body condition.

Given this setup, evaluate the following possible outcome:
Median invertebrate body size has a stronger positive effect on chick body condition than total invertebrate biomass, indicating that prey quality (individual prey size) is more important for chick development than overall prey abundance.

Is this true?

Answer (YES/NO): NO